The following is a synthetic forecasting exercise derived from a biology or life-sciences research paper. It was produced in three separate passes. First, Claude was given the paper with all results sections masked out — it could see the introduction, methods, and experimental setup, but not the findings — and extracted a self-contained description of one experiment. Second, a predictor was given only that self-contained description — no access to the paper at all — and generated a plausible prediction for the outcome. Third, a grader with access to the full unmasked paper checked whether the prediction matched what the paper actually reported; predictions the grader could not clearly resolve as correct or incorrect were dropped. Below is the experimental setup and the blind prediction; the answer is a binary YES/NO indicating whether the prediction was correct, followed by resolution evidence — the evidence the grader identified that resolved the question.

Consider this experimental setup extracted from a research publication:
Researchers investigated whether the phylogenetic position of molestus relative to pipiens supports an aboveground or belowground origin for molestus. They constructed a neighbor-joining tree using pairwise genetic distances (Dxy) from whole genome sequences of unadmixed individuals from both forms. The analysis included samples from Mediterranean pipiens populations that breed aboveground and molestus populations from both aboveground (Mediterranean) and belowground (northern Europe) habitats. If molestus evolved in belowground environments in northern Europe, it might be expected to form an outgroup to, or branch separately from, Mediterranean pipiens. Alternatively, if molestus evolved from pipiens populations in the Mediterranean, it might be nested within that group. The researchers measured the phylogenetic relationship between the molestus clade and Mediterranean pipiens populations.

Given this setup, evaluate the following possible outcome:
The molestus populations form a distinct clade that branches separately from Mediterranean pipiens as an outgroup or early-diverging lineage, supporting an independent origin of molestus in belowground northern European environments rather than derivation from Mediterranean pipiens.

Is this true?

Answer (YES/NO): NO